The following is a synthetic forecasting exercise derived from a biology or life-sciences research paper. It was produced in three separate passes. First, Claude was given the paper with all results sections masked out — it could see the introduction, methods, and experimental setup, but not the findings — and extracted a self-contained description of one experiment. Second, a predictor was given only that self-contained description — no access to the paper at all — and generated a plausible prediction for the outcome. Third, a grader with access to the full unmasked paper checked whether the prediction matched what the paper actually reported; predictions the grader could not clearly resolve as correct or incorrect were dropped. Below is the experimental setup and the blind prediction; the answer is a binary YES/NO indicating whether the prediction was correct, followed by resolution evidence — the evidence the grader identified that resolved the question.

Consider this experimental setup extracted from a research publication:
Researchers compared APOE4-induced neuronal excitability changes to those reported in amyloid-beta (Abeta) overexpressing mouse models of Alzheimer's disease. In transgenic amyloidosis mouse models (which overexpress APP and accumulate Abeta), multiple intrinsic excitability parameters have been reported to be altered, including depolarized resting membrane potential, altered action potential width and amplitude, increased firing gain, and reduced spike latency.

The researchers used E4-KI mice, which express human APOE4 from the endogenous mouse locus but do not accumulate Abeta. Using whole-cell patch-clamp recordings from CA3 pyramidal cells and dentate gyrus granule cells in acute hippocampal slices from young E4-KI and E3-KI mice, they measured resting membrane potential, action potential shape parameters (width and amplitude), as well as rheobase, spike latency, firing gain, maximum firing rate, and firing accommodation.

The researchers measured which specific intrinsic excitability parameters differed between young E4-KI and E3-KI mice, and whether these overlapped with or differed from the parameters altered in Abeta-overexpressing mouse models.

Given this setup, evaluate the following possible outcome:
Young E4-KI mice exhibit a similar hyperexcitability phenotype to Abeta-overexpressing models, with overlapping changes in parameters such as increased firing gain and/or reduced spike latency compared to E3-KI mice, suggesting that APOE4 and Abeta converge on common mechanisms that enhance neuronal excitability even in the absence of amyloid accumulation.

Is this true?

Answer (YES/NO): YES